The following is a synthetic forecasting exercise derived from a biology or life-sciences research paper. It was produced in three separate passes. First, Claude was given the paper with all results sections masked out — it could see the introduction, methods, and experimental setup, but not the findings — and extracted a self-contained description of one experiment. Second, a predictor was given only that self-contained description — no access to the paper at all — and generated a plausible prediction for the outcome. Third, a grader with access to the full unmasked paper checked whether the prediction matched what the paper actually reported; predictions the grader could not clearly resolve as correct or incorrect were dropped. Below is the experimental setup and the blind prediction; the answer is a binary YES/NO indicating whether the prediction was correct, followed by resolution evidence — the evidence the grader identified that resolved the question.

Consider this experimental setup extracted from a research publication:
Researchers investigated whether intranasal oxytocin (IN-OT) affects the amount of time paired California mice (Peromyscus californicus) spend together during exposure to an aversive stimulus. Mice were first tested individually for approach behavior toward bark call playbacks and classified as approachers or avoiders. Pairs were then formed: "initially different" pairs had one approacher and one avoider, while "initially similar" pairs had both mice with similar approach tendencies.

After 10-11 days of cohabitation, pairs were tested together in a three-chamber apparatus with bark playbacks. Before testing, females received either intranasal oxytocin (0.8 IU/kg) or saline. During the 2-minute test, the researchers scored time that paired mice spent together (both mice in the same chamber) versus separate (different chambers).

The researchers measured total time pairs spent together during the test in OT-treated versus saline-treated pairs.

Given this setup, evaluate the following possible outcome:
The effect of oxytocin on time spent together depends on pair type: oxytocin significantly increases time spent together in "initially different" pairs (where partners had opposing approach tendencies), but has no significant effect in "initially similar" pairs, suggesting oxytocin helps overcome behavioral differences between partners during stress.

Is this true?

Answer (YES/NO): YES